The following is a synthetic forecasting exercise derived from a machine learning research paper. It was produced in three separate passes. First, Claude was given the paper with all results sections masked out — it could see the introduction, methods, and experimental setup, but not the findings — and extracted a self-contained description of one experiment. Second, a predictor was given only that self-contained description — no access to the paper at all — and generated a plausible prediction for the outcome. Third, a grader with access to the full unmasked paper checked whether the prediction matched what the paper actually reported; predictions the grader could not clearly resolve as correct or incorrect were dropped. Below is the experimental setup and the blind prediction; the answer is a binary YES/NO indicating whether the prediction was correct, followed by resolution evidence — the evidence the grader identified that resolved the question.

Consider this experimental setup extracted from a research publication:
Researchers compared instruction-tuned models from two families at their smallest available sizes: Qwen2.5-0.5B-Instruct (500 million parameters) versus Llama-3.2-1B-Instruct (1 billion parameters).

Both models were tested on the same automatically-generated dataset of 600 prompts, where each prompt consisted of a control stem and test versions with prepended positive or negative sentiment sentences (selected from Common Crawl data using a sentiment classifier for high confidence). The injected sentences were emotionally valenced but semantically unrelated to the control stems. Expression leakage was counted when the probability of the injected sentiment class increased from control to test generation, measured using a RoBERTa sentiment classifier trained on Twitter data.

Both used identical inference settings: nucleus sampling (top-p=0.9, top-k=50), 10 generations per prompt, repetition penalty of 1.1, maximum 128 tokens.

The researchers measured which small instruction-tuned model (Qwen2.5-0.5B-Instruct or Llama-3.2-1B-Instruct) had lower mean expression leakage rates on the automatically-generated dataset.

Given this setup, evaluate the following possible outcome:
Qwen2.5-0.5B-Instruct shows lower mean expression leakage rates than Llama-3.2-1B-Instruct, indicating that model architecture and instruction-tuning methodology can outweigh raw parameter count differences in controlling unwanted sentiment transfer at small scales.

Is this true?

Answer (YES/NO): NO